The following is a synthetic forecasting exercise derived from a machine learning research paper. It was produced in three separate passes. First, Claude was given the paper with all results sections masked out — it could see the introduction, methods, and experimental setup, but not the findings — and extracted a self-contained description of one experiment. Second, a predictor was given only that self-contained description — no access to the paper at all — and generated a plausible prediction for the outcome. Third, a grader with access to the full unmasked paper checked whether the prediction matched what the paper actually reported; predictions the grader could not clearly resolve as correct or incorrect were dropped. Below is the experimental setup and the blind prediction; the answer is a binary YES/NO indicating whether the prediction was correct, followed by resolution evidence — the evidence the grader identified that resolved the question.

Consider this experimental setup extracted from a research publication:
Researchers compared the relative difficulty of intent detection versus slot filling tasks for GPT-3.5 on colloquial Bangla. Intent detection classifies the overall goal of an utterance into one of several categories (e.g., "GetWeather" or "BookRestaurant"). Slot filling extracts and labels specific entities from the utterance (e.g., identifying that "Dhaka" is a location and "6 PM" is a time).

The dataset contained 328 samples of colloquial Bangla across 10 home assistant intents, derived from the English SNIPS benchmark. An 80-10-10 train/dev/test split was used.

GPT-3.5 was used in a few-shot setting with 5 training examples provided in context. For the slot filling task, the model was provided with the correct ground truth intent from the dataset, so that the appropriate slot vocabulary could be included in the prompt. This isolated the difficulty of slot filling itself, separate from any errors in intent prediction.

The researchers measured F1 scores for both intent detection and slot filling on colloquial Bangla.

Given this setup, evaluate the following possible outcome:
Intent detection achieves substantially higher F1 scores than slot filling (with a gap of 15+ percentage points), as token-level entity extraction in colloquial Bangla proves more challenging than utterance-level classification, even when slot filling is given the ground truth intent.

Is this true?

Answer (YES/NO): YES